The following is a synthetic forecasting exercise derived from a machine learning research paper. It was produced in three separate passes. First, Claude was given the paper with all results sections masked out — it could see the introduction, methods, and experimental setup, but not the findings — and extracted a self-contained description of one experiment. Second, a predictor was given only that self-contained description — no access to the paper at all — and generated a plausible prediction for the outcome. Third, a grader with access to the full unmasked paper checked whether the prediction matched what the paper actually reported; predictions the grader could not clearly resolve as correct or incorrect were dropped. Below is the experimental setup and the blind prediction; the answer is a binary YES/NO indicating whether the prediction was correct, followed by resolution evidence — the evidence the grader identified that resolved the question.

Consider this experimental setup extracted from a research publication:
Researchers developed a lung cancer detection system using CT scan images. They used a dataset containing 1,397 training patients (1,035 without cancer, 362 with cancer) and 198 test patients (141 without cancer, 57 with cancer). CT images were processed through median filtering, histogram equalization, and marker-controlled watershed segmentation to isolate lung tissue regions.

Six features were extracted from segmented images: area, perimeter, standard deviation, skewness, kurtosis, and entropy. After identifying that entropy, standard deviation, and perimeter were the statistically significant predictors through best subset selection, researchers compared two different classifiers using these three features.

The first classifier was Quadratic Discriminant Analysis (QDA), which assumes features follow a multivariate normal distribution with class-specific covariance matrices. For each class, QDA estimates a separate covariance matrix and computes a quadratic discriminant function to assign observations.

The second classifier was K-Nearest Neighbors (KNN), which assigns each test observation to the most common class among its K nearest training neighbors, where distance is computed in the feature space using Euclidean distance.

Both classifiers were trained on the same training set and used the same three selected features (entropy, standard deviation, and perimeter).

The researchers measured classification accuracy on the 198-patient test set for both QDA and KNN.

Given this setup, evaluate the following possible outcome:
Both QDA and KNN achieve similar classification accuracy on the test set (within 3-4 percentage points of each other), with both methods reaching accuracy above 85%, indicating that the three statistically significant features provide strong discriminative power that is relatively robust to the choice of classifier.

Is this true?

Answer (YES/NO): NO